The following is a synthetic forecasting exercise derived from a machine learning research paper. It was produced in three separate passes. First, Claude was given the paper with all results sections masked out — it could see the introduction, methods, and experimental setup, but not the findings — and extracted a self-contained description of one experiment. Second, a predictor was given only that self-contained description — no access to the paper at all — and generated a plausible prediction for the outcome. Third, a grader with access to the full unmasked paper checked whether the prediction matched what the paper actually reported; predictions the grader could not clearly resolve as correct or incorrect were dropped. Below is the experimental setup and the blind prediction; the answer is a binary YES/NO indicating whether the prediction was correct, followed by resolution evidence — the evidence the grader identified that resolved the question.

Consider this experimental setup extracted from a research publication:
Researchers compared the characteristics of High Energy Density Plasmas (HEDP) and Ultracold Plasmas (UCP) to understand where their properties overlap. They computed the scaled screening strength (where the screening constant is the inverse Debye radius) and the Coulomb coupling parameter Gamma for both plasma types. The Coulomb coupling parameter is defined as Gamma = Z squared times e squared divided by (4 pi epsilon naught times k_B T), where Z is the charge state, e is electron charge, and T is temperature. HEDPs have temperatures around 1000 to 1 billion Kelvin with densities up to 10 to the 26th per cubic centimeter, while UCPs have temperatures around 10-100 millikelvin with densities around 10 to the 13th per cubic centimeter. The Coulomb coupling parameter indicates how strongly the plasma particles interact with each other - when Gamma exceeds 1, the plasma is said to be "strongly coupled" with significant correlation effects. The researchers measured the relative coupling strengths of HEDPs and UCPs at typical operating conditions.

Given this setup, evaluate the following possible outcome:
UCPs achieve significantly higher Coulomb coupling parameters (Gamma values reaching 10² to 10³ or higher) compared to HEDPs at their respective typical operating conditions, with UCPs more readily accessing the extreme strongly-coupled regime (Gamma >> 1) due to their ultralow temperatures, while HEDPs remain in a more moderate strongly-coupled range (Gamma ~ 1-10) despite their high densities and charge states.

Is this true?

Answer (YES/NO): NO